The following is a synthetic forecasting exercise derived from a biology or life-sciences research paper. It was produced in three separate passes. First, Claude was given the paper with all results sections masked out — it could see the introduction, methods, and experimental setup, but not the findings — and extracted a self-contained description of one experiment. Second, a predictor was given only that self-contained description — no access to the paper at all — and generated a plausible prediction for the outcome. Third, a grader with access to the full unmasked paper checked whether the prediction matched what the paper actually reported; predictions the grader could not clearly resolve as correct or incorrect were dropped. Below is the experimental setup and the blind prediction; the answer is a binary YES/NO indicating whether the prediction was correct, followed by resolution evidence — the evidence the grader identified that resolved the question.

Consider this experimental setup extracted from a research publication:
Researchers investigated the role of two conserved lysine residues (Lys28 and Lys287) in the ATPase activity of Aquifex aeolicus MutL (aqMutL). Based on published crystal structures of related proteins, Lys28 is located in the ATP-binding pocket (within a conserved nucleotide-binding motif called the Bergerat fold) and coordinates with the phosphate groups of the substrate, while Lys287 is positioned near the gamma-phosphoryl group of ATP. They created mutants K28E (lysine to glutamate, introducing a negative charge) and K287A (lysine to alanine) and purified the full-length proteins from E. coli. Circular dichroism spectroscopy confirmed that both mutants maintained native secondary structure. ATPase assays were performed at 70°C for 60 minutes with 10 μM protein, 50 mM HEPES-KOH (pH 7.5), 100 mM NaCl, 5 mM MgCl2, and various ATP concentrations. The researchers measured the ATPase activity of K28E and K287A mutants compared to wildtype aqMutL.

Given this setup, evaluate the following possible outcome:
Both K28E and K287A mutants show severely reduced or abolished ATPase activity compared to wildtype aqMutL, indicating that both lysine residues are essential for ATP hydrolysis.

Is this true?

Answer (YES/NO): NO